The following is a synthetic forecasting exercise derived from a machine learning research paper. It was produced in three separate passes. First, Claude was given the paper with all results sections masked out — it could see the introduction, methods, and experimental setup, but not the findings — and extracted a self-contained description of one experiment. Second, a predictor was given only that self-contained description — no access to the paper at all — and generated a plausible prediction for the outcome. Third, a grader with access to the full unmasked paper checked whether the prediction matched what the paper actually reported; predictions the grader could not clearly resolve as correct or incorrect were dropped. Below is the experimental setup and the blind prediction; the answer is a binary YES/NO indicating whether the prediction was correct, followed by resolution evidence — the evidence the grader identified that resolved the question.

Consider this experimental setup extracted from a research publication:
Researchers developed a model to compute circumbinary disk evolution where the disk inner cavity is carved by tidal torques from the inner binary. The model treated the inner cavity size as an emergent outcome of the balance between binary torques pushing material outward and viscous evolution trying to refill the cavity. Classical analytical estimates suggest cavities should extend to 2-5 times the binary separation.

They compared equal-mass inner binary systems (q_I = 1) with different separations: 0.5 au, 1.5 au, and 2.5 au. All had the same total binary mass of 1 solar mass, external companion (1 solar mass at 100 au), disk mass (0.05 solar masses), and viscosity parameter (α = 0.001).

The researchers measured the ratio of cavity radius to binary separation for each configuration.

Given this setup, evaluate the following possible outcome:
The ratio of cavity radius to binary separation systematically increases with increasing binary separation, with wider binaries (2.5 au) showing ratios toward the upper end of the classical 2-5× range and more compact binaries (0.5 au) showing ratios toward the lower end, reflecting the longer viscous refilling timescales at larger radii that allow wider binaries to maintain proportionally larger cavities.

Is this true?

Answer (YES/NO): NO